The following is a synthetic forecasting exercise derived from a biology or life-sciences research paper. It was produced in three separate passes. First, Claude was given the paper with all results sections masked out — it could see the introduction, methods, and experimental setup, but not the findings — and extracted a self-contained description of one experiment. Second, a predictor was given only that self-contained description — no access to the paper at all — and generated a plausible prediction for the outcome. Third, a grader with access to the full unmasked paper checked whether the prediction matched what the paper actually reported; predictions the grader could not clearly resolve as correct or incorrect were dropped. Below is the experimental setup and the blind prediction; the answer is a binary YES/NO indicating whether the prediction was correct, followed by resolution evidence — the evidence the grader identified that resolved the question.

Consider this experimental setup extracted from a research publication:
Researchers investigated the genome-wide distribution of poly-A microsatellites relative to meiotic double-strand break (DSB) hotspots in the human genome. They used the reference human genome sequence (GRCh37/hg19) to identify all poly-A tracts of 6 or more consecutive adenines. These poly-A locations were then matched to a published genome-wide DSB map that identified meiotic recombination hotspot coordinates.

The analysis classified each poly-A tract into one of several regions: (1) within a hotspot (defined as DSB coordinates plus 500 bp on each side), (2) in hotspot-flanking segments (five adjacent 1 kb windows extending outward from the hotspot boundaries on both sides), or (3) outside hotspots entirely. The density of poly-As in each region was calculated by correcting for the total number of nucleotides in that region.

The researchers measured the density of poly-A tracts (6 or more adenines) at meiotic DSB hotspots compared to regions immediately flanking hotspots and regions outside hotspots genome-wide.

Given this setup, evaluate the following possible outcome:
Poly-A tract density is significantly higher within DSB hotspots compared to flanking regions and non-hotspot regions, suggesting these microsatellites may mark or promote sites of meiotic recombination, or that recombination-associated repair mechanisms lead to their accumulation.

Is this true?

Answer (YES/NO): NO